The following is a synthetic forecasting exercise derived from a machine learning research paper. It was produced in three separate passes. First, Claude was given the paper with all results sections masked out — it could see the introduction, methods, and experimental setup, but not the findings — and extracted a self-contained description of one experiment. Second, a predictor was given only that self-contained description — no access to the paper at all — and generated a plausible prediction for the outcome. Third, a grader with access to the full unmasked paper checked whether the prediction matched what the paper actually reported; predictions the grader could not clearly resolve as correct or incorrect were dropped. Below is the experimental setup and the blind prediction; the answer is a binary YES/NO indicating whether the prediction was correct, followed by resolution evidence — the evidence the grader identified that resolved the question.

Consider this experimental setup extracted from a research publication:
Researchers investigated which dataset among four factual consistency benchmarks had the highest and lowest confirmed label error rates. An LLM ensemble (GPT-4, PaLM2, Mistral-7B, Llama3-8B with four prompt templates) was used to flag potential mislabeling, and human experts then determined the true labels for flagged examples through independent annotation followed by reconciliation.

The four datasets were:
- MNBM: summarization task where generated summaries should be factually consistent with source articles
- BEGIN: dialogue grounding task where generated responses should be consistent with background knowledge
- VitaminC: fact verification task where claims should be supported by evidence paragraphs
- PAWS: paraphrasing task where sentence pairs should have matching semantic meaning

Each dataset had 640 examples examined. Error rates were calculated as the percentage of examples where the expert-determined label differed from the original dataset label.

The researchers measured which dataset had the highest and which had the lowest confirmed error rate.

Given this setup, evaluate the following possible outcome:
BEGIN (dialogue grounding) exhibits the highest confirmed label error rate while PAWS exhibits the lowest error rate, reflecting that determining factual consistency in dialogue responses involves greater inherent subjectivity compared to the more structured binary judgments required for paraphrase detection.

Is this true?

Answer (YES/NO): YES